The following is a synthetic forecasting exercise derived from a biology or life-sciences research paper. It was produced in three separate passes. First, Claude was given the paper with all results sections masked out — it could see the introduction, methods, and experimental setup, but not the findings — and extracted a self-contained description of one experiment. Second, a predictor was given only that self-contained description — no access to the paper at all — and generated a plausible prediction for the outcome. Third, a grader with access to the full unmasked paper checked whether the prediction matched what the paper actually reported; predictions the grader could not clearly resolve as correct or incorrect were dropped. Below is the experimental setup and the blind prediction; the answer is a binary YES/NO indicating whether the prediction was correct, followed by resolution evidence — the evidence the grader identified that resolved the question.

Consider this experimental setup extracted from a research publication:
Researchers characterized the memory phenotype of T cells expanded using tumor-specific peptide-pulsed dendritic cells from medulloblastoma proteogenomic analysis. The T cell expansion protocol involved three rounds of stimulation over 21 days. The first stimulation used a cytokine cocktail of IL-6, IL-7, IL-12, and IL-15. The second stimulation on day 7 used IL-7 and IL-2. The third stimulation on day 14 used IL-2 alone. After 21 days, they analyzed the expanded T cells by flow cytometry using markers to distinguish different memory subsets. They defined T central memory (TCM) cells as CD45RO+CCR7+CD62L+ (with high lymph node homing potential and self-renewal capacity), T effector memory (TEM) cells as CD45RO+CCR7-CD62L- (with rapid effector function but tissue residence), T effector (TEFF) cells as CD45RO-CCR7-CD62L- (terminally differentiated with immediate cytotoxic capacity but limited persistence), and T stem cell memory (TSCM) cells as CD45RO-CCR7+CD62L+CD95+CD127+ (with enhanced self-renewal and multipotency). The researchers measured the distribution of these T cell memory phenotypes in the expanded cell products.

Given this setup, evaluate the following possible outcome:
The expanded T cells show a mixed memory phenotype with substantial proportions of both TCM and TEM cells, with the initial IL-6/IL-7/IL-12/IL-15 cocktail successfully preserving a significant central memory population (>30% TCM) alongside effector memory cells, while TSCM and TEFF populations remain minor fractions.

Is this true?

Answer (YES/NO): NO